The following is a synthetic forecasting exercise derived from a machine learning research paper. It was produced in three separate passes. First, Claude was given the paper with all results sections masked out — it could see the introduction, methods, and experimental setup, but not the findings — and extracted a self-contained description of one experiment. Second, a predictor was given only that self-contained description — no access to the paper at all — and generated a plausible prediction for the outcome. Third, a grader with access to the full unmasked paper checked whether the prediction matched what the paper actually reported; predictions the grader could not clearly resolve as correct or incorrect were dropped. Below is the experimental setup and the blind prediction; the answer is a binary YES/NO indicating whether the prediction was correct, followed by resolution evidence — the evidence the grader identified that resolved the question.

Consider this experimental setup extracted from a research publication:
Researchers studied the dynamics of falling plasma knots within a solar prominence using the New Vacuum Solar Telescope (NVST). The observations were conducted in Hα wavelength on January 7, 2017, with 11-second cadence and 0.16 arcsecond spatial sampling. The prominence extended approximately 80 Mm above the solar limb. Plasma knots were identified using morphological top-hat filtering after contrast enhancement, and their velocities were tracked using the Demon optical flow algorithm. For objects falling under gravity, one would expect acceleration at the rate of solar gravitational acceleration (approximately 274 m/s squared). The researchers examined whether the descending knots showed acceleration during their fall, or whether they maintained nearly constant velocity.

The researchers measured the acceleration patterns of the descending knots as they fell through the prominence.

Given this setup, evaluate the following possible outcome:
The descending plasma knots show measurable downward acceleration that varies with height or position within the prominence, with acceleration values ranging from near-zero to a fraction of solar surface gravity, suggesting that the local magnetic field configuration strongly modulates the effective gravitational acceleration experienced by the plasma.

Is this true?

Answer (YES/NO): NO